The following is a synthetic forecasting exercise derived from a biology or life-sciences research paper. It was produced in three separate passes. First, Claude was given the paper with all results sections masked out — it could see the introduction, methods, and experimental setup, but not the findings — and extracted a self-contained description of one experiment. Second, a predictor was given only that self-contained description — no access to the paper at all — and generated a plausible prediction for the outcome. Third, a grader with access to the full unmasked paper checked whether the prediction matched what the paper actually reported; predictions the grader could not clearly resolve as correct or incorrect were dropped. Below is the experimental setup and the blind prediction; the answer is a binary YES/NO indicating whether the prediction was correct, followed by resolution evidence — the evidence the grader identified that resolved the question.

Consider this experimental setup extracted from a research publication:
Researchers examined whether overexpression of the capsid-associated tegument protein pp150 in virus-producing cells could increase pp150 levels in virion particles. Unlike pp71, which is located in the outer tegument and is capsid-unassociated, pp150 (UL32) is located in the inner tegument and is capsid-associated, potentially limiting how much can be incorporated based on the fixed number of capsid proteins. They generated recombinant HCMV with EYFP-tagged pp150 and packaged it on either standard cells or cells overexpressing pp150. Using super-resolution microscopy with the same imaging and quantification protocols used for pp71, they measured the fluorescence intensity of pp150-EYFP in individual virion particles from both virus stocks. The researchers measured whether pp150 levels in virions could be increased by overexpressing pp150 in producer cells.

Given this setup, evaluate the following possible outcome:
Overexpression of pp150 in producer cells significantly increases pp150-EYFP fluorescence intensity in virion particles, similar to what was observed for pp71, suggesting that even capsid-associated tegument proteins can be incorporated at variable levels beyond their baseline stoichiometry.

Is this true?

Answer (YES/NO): NO